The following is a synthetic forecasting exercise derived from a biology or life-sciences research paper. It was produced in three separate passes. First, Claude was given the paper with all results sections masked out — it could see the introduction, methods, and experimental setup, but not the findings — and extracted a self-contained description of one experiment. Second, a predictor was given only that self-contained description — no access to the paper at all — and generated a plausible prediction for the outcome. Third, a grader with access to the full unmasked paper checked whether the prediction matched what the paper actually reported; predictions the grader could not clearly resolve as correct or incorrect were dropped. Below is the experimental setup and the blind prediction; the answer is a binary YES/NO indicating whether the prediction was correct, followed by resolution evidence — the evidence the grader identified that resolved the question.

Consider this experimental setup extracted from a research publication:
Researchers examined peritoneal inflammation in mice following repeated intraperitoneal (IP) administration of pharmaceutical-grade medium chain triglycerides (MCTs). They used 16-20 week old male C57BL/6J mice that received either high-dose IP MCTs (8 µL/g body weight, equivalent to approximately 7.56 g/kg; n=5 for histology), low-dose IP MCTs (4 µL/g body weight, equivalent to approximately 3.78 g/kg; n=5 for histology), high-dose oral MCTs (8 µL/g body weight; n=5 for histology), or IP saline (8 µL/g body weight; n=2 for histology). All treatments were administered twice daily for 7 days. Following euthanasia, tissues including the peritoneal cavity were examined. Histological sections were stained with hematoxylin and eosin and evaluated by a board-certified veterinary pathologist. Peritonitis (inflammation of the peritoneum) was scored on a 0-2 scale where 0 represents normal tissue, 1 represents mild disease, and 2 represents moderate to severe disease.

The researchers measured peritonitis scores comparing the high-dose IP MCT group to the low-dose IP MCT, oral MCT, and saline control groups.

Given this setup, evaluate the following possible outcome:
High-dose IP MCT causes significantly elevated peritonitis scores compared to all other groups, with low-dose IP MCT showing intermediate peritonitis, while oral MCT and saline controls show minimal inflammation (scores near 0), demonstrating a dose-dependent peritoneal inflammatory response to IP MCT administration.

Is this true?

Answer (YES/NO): YES